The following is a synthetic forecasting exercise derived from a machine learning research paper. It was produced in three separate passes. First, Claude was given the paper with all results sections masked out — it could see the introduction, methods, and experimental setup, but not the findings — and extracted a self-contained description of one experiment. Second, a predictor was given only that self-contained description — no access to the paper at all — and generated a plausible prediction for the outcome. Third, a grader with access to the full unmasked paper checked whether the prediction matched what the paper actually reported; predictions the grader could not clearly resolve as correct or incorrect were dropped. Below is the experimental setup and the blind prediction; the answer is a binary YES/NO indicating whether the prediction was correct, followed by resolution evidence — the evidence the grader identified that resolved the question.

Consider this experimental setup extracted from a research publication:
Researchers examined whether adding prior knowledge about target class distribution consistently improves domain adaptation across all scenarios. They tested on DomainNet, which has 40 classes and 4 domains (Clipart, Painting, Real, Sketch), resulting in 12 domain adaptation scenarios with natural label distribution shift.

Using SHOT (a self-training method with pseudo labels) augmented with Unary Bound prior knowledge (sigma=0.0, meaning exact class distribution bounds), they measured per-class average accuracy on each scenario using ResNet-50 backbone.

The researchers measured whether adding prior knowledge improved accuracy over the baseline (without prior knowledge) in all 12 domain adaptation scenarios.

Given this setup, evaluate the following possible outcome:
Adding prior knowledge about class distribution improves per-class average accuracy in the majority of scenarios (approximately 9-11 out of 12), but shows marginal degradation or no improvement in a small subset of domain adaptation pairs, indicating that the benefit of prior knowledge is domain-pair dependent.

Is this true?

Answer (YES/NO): YES